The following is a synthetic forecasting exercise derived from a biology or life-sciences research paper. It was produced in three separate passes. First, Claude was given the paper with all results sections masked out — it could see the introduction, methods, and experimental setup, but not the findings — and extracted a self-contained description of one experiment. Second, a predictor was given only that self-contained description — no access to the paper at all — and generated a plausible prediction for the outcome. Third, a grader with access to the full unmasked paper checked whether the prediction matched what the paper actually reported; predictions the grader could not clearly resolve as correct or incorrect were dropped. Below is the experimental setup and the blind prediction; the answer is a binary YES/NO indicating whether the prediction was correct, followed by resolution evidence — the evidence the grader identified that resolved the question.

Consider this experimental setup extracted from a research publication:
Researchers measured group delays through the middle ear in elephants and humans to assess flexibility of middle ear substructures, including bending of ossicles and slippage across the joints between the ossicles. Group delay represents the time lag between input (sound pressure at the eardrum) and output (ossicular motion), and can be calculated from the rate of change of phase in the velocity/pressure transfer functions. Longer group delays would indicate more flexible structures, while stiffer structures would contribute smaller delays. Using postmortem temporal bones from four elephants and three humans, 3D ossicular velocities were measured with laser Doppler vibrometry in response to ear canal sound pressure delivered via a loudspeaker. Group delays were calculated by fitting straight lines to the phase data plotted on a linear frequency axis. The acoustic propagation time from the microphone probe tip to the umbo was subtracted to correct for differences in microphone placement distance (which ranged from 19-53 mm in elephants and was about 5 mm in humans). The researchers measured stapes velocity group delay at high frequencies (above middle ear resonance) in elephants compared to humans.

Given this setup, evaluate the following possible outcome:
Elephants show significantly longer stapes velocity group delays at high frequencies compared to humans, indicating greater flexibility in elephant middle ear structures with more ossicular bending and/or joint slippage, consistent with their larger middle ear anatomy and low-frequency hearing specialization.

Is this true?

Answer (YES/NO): NO